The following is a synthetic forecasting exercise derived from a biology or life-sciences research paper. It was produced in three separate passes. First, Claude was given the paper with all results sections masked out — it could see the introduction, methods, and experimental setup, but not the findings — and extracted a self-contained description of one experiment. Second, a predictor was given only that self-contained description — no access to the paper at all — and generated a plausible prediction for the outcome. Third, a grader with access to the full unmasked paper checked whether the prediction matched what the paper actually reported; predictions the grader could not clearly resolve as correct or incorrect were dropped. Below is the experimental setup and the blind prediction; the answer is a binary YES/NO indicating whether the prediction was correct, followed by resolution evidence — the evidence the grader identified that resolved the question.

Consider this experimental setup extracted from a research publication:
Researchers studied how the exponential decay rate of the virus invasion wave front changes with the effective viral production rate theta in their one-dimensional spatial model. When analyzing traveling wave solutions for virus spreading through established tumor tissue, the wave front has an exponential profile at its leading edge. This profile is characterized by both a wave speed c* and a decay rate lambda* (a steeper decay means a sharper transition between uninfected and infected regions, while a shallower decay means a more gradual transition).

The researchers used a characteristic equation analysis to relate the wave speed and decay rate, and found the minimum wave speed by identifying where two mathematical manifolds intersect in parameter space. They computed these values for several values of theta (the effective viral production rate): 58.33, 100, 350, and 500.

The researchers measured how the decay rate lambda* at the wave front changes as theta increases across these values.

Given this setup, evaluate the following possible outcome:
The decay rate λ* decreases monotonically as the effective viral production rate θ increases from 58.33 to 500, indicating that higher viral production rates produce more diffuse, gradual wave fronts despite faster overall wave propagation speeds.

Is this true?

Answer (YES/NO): NO